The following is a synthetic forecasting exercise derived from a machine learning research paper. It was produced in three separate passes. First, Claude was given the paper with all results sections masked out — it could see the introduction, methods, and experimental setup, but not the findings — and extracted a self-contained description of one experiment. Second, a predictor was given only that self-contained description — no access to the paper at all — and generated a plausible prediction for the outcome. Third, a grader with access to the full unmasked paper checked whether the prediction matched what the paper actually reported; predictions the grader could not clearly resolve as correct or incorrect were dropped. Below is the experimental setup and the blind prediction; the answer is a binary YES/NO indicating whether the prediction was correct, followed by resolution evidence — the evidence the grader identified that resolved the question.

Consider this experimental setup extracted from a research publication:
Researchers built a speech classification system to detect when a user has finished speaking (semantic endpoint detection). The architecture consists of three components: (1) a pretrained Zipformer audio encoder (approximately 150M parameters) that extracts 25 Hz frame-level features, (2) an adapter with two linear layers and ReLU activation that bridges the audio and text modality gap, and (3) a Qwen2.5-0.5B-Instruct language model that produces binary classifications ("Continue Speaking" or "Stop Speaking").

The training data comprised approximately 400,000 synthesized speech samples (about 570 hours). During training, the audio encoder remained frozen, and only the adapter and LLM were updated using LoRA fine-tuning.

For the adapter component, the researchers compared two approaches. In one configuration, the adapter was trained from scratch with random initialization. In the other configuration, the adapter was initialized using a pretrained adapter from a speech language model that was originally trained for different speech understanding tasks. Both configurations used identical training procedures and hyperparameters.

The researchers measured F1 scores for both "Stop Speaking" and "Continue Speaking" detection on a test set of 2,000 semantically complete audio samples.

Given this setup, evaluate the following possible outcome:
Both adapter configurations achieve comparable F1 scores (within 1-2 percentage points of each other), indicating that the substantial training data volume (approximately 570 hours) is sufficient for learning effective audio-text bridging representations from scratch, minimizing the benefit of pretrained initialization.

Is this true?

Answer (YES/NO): NO